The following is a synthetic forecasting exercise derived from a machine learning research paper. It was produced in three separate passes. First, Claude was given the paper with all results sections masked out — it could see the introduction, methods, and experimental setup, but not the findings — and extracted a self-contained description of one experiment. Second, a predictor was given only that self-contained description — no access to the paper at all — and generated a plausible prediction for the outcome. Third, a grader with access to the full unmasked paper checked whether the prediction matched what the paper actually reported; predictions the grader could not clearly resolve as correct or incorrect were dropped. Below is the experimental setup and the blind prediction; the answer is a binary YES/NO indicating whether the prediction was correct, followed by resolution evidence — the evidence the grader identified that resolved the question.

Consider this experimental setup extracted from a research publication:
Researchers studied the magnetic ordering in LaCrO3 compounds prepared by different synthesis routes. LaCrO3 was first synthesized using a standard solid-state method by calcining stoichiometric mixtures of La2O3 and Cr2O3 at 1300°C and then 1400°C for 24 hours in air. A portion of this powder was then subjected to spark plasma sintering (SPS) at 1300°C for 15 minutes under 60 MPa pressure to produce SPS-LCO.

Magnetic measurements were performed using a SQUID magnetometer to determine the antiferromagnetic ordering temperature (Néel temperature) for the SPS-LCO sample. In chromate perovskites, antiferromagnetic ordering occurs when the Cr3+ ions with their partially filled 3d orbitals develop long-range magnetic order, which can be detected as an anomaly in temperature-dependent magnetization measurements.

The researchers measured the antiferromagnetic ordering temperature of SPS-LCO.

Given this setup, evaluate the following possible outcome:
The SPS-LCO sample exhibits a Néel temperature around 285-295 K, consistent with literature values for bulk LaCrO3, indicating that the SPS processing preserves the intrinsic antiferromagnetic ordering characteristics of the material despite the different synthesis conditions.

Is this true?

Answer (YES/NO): YES